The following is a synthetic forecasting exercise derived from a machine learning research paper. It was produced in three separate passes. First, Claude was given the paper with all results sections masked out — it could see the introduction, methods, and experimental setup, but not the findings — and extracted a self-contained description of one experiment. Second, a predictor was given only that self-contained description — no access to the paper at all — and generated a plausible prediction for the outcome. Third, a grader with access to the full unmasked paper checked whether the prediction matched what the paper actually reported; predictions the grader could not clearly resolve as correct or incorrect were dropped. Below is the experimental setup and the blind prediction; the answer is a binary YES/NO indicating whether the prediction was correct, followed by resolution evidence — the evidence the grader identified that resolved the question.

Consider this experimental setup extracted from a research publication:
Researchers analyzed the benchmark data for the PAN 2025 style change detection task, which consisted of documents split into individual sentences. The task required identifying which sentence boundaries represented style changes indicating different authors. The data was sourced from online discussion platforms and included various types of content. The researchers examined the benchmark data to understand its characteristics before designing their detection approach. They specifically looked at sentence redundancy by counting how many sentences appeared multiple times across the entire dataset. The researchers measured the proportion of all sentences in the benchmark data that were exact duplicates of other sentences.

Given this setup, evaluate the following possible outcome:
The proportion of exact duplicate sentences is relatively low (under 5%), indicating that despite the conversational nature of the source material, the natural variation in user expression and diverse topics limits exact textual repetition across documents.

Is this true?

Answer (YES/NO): NO